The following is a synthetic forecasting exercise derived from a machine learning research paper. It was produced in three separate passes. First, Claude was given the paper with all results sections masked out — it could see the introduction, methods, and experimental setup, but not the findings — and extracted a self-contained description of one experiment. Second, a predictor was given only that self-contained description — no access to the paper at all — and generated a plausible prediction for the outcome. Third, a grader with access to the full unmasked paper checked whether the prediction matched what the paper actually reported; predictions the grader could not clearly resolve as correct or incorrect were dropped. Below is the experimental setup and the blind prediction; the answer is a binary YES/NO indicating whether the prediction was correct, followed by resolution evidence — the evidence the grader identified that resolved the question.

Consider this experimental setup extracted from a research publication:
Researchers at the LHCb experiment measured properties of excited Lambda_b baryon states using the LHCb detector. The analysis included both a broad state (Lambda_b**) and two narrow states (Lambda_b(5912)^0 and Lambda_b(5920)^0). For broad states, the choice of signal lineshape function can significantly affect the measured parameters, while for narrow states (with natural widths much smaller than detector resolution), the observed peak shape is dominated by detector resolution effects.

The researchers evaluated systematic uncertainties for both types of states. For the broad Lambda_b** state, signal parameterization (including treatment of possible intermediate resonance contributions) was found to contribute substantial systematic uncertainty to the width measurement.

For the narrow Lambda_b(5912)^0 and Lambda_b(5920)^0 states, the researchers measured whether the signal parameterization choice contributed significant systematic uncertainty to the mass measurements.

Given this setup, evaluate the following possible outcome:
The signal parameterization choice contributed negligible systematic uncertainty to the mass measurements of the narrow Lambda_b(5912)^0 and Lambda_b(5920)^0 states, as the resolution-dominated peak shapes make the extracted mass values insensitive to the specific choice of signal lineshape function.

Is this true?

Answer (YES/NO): YES